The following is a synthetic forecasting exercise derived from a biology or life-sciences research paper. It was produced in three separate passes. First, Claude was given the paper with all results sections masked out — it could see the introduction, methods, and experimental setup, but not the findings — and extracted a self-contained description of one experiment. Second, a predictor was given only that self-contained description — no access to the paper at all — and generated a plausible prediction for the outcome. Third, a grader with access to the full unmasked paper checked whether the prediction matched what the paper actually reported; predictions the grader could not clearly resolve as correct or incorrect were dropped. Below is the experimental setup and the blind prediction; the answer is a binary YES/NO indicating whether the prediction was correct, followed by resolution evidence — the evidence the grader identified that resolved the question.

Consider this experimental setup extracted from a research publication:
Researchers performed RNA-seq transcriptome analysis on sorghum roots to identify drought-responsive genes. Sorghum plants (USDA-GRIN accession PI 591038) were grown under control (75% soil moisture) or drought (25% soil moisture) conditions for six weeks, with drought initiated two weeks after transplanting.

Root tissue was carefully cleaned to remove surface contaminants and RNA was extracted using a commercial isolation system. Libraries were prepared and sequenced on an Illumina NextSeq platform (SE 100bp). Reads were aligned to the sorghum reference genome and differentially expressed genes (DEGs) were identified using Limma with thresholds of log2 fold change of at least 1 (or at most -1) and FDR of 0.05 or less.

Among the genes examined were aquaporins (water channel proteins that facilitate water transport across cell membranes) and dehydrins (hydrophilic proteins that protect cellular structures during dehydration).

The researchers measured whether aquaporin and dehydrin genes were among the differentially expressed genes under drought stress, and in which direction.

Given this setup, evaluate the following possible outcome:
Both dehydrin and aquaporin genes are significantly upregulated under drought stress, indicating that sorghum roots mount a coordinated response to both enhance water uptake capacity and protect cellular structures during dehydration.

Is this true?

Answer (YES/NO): NO